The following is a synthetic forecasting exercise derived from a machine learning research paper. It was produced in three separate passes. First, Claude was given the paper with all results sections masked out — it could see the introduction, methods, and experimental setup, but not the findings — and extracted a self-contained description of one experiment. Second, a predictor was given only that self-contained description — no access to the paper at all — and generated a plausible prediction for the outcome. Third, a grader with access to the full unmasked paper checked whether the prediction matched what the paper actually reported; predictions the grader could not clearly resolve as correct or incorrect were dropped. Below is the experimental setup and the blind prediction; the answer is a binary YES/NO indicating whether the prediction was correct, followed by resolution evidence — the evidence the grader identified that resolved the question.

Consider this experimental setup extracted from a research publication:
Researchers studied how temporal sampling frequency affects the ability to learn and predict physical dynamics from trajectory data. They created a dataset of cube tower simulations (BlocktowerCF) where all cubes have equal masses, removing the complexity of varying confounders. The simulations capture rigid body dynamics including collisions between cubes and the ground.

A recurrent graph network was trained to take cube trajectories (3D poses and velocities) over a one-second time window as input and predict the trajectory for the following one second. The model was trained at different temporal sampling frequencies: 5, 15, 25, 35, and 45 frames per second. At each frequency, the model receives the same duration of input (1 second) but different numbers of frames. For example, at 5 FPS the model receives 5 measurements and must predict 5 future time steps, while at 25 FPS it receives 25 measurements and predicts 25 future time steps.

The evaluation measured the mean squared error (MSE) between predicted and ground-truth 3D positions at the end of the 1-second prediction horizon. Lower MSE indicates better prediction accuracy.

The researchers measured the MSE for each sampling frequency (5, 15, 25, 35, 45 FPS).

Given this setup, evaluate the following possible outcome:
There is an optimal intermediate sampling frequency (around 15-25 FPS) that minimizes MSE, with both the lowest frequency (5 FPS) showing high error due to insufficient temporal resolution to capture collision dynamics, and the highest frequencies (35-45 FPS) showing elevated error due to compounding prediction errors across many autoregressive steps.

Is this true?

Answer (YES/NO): YES